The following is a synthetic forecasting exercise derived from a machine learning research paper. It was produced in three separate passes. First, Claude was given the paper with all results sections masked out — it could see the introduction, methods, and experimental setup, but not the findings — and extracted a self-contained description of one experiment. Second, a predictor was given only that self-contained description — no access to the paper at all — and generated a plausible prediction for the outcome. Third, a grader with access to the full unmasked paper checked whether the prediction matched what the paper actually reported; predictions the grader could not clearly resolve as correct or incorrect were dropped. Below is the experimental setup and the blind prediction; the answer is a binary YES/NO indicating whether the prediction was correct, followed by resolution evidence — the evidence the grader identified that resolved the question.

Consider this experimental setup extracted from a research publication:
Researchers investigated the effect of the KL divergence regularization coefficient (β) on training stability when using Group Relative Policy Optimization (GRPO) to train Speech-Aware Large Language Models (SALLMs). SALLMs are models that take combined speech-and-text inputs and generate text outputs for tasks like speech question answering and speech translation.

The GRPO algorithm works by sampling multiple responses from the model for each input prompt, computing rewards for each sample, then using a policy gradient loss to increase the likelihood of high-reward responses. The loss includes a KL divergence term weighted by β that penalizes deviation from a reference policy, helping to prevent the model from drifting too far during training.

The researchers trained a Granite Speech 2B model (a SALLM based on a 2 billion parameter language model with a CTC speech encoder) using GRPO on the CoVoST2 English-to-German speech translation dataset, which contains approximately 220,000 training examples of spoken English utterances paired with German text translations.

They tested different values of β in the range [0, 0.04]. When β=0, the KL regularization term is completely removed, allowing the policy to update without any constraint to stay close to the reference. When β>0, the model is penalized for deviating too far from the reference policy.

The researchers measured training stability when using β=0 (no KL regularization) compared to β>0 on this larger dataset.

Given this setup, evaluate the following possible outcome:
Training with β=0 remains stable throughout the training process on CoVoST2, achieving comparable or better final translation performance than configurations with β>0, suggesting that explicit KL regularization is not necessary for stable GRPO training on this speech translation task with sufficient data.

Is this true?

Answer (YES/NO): NO